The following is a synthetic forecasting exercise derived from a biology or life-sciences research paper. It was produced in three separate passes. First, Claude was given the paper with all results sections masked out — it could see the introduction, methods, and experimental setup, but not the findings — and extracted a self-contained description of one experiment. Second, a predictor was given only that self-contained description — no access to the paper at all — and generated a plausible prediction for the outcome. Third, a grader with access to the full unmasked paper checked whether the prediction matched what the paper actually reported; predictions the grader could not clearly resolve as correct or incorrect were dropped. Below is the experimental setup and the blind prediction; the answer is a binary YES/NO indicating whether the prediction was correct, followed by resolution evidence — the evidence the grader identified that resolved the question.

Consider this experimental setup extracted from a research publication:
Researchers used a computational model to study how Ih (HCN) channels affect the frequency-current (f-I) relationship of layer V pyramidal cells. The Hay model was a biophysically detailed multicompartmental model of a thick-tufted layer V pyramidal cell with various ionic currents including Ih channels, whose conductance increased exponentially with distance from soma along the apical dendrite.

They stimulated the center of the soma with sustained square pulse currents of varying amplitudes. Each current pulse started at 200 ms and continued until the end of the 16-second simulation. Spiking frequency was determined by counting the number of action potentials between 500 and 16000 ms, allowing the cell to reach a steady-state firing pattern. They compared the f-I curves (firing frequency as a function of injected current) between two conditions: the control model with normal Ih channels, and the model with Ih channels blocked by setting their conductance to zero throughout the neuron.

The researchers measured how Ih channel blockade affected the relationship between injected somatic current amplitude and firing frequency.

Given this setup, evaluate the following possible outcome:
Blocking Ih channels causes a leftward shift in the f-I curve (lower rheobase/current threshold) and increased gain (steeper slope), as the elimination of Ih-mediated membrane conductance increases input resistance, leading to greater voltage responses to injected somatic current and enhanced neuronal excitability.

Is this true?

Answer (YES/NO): NO